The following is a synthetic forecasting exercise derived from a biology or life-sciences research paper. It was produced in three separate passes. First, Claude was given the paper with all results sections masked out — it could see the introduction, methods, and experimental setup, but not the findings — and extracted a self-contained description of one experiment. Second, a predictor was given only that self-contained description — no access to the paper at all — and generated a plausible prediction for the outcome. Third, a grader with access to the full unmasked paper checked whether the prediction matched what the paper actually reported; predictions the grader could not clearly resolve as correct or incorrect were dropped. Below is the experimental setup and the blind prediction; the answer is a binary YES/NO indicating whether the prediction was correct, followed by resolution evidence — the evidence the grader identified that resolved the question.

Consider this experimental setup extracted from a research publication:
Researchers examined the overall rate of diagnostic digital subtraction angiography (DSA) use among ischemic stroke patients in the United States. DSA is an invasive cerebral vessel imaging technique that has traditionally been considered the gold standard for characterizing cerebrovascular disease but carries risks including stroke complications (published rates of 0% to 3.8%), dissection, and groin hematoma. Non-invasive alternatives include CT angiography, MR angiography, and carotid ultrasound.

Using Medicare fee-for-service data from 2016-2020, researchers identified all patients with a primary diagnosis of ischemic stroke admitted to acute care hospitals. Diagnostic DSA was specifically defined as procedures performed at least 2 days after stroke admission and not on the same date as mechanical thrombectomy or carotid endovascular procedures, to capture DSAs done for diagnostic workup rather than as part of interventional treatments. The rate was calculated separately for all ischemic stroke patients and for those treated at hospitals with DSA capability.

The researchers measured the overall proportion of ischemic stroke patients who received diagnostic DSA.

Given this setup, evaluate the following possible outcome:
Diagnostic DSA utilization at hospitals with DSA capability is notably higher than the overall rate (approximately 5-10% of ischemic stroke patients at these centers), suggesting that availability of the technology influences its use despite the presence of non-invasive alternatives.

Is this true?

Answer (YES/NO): NO